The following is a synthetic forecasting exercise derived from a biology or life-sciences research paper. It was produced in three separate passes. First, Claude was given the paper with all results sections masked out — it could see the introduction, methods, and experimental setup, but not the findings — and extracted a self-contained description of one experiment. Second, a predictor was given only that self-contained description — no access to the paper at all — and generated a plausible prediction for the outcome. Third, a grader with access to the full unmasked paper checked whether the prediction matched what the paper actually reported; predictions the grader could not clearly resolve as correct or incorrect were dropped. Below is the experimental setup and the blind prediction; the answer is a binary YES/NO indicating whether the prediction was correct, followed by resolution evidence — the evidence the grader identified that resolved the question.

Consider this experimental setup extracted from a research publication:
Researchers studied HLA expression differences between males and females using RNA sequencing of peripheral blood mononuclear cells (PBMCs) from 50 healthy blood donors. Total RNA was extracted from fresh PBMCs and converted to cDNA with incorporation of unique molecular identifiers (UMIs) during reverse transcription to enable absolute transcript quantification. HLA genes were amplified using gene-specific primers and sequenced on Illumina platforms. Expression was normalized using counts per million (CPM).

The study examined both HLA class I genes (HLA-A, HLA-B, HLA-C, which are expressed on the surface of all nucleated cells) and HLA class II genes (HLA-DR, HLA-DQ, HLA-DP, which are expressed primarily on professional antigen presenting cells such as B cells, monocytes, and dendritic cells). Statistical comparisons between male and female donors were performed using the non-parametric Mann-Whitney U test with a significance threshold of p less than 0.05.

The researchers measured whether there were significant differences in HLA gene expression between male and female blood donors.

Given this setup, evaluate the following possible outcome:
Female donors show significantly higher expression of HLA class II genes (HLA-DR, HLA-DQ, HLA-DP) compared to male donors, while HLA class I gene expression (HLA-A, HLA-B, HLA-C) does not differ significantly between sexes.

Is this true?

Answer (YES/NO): NO